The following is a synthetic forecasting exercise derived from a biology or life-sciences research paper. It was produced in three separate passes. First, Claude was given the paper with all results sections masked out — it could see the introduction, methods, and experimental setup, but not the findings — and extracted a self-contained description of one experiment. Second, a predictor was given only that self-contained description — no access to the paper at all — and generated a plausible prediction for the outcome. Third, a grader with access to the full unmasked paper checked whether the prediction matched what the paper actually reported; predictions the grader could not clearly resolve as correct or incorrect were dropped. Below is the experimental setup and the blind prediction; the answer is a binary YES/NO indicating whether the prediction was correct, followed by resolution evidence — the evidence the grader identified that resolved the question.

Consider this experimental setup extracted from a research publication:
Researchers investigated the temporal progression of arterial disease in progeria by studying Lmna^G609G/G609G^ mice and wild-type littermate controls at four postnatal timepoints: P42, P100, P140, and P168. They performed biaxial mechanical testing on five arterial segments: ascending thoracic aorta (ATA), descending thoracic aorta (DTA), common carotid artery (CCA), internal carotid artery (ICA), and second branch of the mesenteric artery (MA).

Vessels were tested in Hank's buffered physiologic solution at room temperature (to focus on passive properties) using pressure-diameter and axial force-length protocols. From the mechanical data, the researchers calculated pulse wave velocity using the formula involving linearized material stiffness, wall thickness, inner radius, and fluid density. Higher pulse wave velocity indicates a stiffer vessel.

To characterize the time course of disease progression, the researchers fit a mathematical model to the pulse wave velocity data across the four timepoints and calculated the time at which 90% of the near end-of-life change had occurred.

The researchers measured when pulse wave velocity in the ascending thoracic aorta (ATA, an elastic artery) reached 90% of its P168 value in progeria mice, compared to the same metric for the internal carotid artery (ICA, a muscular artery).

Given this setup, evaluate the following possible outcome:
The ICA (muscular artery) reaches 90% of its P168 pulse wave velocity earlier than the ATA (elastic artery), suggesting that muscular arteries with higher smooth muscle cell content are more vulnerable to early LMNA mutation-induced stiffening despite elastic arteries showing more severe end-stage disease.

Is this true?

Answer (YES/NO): NO